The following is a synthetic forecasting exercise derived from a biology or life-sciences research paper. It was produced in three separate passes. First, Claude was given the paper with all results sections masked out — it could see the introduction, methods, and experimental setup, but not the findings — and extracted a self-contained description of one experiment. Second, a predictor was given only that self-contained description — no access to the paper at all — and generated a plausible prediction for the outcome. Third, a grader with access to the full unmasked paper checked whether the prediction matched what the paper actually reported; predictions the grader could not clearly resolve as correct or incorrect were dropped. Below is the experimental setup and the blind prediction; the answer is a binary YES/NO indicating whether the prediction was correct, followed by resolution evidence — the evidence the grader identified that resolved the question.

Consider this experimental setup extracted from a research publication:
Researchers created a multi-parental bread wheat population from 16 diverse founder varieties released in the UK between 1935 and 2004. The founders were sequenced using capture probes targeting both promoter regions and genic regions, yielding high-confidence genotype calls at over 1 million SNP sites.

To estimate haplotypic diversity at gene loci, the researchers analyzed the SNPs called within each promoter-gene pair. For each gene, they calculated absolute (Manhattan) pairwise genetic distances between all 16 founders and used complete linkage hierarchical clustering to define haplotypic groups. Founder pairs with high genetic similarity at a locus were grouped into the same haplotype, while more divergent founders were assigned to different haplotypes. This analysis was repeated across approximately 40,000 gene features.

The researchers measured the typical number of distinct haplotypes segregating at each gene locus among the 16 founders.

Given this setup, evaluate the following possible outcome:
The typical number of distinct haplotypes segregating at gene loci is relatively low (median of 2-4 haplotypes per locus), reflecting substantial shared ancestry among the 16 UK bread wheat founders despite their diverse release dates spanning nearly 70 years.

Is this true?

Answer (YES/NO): YES